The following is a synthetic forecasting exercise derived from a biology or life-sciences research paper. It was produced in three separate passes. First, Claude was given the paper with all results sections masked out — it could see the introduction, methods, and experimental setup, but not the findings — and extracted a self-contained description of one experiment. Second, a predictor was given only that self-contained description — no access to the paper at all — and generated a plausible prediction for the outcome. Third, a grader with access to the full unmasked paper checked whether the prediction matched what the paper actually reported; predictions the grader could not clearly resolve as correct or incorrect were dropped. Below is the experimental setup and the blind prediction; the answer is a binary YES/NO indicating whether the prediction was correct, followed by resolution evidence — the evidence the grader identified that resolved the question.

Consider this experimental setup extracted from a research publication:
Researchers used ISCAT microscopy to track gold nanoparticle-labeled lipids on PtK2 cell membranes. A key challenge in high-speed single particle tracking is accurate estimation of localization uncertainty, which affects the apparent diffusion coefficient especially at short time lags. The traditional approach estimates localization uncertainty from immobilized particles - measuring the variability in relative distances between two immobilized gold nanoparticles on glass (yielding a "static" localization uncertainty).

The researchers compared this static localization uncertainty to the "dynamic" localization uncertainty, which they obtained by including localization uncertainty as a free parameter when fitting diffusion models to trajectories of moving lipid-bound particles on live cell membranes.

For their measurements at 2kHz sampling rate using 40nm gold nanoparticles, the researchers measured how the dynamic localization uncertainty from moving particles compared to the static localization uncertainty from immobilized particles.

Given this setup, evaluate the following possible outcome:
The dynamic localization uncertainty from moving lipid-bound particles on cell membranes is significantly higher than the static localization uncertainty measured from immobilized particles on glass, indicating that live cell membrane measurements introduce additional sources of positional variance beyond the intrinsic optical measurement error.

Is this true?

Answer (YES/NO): YES